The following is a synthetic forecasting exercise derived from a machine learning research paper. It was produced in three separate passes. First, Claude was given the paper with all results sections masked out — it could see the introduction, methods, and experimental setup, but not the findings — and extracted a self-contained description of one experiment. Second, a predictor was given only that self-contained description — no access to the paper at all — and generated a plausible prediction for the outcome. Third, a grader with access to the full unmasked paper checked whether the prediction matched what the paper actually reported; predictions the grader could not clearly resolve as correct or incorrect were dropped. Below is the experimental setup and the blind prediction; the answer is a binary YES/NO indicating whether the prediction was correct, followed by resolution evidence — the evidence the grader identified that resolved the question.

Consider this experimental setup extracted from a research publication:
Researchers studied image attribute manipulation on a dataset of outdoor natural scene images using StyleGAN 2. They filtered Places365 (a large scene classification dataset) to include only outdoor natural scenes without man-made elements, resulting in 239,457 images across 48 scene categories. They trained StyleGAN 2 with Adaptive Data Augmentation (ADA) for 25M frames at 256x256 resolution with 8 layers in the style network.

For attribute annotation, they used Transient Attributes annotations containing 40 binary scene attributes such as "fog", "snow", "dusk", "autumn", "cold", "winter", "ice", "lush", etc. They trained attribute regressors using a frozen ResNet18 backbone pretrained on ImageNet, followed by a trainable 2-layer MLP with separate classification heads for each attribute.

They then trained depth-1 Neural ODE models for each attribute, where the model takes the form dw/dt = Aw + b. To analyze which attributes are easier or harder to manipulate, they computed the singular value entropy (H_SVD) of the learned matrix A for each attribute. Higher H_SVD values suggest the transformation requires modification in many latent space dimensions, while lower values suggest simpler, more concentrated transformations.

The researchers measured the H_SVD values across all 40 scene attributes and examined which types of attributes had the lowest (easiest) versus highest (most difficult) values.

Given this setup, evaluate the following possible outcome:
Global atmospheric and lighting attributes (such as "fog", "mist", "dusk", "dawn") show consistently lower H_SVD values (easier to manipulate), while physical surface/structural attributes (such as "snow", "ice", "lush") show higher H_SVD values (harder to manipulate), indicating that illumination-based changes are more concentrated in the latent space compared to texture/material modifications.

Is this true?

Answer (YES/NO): NO